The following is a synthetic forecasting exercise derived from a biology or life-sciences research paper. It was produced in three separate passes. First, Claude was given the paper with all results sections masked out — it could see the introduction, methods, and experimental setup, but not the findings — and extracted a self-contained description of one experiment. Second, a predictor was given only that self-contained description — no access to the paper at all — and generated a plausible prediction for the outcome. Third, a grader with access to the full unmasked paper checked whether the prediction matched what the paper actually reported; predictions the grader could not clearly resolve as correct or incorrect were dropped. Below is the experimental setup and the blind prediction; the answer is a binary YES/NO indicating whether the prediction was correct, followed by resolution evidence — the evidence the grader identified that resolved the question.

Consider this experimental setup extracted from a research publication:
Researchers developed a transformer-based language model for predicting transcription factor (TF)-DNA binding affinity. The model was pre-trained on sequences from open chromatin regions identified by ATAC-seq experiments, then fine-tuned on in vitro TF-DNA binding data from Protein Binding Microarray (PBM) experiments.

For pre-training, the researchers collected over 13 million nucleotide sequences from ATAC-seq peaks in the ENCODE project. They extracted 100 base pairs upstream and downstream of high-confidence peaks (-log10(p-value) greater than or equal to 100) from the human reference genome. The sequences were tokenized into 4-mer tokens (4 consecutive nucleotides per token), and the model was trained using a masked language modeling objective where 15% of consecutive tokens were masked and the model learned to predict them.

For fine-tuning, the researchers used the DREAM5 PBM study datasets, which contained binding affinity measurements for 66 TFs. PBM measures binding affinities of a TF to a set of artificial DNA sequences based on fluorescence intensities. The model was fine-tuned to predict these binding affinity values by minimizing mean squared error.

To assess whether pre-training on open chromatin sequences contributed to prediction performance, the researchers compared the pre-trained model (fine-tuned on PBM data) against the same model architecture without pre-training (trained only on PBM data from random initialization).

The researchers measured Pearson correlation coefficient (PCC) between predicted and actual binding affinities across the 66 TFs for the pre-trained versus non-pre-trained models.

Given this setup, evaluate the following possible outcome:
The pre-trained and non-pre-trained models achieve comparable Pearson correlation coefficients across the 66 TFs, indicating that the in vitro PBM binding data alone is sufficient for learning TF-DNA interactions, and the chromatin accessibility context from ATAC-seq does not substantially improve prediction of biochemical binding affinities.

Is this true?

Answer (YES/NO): NO